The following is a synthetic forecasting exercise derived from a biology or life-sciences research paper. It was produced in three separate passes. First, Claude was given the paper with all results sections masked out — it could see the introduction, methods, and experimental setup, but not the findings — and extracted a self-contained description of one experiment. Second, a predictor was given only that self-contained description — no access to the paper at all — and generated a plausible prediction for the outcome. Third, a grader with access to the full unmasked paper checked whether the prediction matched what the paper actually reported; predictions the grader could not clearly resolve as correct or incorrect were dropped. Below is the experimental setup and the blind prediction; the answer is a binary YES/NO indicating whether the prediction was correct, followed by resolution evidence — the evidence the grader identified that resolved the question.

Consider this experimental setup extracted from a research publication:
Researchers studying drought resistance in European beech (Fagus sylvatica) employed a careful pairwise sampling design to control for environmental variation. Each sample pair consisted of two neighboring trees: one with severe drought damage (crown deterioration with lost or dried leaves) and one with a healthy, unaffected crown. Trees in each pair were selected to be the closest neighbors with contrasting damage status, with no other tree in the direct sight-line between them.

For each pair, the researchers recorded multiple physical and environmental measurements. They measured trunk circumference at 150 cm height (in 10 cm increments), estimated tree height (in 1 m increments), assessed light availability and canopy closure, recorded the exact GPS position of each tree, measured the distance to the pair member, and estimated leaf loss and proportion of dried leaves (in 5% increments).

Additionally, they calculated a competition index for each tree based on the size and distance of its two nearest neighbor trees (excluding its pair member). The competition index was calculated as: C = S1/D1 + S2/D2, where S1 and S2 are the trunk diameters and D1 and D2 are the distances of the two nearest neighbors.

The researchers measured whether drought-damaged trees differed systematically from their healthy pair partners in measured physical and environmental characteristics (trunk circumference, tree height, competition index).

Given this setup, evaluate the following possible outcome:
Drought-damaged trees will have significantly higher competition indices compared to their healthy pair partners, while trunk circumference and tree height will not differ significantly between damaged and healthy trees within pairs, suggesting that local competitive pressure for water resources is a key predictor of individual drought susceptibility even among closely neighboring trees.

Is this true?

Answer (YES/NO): NO